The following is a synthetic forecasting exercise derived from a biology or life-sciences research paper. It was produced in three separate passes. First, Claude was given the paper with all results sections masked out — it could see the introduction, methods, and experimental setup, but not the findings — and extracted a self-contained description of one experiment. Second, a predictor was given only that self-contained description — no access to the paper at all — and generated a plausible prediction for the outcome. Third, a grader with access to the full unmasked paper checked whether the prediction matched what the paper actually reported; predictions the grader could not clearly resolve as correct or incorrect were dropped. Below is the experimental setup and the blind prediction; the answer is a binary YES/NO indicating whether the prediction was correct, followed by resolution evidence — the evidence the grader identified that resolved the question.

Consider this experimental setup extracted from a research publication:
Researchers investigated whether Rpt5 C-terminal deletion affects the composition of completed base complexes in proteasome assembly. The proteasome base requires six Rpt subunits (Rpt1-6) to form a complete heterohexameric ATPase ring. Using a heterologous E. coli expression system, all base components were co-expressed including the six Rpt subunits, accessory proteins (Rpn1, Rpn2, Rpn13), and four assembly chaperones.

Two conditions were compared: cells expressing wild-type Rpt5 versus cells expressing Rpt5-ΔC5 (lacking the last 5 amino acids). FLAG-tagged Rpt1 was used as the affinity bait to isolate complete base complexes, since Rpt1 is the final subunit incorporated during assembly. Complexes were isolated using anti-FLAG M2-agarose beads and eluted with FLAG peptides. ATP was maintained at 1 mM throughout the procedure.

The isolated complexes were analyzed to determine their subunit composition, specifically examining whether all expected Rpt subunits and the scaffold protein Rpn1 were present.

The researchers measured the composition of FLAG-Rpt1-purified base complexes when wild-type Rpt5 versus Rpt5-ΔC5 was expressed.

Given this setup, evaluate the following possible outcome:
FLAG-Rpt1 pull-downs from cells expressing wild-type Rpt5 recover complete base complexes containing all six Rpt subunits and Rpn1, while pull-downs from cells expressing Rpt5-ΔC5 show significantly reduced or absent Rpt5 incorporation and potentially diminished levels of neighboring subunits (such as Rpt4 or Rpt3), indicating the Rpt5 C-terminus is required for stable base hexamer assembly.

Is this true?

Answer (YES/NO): NO